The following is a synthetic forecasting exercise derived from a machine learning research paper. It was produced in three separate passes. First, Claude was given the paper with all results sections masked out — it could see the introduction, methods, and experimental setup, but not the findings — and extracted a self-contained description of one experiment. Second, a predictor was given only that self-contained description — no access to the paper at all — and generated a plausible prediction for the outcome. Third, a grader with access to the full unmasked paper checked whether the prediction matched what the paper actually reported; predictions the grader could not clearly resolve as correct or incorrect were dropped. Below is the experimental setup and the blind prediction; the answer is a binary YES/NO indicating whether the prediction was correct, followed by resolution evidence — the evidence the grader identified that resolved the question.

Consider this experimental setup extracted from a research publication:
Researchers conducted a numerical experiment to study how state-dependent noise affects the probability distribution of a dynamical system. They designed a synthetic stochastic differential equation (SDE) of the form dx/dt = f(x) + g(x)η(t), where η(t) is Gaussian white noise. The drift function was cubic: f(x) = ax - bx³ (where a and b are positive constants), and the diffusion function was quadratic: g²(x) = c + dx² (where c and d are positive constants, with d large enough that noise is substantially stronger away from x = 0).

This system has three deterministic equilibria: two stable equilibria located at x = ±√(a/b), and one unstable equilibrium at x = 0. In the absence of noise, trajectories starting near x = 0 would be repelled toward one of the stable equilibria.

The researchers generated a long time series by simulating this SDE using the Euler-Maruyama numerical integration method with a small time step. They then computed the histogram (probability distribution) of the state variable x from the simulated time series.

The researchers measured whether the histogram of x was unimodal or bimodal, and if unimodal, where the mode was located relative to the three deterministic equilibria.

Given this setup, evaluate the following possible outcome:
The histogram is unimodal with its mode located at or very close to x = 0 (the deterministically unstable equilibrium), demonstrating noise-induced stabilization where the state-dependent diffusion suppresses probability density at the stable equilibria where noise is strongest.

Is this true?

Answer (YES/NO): YES